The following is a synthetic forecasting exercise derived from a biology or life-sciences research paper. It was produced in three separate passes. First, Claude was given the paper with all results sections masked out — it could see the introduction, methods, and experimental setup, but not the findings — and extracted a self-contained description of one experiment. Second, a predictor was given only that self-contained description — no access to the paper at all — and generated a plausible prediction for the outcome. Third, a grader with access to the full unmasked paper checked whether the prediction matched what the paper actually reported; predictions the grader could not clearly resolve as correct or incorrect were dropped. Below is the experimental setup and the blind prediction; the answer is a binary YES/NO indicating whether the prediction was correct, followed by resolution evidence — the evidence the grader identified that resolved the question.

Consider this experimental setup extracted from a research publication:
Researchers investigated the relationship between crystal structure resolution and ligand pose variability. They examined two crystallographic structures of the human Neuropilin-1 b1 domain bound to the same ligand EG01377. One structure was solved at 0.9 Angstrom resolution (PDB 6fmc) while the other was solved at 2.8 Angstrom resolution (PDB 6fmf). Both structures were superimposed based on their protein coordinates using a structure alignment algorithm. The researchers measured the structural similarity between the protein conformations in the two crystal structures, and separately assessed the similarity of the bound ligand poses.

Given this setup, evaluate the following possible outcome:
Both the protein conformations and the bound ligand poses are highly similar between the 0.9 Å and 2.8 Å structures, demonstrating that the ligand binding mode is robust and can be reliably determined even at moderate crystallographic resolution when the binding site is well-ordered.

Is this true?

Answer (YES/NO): NO